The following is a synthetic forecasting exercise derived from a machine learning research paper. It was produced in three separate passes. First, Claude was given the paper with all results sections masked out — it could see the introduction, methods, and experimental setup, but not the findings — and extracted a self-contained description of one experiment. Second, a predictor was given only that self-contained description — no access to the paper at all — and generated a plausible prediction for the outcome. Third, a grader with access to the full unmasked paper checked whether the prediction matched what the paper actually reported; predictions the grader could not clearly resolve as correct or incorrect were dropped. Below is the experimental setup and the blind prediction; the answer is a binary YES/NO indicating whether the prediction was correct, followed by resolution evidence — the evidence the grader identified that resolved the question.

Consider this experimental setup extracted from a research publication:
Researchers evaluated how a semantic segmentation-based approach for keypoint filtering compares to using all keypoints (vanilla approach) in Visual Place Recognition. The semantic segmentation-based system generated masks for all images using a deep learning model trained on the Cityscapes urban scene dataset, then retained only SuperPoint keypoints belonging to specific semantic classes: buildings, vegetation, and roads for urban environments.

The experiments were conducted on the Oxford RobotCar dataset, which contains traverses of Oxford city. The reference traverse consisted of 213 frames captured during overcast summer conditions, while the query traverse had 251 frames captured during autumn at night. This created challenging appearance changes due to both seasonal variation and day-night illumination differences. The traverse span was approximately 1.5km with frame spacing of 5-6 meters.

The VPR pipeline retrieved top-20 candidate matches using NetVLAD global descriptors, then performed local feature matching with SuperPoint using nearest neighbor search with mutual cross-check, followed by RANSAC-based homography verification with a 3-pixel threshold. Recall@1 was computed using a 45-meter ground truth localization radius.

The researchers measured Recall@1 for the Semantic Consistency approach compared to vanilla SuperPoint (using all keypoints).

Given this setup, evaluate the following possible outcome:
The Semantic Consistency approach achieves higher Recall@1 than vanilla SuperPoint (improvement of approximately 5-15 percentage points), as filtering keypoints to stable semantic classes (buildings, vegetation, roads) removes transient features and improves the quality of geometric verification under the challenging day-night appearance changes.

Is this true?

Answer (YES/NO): NO